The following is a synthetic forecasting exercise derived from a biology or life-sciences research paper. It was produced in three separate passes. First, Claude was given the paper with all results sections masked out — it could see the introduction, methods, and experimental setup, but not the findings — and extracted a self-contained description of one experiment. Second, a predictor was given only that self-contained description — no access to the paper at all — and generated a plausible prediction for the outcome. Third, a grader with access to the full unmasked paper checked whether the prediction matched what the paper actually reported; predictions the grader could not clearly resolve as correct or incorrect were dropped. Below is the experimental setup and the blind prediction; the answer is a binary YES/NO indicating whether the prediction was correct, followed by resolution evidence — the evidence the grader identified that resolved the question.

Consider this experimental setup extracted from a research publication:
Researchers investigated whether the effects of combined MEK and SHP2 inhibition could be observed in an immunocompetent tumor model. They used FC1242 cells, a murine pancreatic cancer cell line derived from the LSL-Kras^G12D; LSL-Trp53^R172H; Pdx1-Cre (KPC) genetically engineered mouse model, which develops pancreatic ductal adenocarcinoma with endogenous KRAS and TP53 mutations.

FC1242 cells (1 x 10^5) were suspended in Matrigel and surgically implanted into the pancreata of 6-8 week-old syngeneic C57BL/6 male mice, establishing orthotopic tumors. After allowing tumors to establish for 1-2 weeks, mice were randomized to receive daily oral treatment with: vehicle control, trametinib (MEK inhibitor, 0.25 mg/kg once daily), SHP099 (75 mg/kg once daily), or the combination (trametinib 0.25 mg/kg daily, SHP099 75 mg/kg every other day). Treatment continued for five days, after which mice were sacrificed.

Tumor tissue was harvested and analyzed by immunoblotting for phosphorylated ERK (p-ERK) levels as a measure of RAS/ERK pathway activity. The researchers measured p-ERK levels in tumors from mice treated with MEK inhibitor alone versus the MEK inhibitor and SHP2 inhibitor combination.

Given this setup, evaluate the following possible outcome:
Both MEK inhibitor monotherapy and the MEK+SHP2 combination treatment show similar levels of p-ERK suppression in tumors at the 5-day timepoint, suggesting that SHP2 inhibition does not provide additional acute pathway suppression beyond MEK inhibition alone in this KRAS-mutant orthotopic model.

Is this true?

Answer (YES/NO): NO